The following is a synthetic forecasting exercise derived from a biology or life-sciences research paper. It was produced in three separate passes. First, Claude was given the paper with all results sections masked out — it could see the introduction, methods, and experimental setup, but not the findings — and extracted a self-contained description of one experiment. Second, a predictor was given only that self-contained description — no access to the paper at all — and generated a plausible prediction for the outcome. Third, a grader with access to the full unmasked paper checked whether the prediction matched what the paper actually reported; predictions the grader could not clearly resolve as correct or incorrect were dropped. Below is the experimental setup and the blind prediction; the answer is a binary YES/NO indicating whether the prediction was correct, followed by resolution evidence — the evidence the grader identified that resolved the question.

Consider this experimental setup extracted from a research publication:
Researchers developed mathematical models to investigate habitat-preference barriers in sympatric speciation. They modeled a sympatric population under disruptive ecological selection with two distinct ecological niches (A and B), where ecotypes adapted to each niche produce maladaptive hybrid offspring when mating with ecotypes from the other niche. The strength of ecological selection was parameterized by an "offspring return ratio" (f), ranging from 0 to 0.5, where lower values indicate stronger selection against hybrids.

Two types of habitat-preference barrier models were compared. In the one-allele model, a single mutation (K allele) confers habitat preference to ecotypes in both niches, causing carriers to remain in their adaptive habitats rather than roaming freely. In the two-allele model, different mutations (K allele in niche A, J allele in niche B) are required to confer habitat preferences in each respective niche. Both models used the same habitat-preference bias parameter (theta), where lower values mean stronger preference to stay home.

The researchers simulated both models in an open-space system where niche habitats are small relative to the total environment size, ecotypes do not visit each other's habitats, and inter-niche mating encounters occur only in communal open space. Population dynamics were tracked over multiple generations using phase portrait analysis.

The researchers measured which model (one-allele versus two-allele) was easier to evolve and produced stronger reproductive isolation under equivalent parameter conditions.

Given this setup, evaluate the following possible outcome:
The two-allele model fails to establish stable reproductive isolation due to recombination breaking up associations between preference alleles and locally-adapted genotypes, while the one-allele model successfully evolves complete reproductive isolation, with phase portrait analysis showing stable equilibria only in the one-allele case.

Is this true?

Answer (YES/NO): NO